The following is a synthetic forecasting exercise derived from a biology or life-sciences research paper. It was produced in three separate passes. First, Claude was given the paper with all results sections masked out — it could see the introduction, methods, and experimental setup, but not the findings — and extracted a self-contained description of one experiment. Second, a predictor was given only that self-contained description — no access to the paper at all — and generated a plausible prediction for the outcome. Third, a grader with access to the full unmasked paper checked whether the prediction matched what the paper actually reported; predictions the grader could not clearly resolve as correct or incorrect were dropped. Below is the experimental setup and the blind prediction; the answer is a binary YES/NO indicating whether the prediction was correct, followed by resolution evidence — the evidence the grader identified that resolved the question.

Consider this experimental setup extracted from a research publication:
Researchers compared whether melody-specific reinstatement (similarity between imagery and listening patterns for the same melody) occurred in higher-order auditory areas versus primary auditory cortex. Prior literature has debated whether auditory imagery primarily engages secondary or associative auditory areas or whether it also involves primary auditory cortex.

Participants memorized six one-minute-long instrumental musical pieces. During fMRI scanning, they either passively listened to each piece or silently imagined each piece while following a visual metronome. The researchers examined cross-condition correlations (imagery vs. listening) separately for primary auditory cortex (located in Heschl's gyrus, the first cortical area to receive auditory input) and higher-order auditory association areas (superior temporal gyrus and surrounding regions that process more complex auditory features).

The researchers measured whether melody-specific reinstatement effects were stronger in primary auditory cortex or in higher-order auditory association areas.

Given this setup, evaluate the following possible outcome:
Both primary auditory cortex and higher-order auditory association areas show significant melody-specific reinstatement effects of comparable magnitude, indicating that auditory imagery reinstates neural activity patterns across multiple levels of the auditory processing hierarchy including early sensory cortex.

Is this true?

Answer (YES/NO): NO